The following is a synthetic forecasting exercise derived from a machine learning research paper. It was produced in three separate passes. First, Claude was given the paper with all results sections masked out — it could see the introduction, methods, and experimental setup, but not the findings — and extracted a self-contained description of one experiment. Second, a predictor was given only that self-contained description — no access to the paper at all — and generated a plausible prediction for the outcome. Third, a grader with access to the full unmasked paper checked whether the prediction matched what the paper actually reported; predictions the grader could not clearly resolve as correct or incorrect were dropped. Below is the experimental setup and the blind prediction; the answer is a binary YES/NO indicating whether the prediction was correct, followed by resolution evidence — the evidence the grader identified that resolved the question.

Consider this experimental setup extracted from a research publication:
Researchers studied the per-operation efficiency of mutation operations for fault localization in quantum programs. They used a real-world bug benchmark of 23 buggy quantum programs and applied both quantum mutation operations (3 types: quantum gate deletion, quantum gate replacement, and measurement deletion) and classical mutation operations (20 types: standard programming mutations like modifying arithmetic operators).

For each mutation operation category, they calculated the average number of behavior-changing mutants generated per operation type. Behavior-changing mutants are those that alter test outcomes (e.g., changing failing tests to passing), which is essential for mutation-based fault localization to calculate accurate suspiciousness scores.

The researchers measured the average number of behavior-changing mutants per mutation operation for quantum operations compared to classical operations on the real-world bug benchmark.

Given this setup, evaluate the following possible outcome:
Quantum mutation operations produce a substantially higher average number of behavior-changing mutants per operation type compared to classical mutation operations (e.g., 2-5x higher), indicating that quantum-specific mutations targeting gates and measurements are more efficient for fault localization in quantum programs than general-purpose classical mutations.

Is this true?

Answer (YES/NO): NO